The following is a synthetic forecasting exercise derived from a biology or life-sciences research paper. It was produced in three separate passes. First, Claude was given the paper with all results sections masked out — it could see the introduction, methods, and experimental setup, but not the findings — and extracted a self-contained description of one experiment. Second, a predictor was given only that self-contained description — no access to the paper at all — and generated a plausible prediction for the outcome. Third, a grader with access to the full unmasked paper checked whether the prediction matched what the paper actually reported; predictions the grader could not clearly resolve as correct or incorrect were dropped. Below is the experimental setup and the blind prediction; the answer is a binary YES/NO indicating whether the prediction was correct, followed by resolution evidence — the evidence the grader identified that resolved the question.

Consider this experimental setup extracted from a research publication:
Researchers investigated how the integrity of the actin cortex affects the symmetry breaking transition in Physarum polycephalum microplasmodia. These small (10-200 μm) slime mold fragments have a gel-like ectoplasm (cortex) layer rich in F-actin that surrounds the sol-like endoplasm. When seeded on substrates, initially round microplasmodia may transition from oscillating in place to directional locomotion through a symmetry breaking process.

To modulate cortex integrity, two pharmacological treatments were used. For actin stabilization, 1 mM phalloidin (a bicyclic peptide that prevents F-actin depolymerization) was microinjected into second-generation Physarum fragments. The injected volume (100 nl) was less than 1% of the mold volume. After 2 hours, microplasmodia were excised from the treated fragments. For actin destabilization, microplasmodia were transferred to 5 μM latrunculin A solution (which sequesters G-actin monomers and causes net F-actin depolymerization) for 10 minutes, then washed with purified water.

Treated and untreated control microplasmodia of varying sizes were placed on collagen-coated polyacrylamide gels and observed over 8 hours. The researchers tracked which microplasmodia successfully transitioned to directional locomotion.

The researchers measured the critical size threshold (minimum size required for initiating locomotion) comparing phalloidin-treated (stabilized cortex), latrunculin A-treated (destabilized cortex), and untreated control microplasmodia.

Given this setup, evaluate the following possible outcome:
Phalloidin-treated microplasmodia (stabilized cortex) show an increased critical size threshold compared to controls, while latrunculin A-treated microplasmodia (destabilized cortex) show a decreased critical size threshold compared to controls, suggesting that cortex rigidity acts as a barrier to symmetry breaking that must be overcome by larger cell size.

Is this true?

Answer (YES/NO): YES